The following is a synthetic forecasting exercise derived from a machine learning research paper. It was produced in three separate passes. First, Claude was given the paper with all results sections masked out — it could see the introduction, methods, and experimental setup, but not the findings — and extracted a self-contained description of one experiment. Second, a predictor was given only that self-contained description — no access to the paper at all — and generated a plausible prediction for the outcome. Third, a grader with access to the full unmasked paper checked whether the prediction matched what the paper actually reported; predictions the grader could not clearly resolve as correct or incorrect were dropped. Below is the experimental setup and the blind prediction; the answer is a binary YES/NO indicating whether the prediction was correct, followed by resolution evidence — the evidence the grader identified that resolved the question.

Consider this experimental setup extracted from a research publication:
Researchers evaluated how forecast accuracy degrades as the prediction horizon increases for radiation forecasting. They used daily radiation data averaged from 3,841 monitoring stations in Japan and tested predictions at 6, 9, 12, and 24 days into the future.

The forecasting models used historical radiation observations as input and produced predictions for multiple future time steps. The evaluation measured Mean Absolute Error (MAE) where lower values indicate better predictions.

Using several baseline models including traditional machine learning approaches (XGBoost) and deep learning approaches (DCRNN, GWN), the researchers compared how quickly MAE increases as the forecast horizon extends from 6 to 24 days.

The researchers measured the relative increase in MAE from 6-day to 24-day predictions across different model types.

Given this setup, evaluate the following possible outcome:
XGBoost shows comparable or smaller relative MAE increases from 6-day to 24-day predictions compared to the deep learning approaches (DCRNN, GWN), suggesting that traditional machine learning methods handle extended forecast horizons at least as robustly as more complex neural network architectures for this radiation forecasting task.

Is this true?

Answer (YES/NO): NO